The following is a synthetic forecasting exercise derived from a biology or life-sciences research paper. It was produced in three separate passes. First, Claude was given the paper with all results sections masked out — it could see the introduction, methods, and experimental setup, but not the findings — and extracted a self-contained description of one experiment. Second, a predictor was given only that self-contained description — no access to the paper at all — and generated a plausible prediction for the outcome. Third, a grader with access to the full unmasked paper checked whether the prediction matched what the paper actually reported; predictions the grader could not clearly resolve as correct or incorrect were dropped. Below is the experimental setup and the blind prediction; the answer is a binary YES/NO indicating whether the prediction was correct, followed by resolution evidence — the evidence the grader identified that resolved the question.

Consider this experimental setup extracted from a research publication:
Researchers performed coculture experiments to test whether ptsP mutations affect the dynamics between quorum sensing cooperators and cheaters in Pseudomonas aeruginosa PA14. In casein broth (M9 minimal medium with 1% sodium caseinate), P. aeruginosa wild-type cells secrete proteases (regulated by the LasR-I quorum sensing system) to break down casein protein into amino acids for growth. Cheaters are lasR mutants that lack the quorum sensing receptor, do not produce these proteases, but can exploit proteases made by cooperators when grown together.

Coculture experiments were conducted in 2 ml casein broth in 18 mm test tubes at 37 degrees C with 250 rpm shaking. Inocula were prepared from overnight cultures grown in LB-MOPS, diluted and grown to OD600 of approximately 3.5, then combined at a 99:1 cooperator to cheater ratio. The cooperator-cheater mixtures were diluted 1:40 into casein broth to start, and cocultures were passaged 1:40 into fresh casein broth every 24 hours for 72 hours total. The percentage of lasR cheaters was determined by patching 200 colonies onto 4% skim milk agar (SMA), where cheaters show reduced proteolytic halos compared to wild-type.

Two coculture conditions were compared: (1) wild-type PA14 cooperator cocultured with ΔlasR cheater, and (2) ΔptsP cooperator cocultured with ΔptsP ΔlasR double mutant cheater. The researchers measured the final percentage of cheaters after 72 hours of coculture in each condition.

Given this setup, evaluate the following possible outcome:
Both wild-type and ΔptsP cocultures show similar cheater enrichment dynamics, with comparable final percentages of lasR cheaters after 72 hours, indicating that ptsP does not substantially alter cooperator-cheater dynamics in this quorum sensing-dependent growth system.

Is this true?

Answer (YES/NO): NO